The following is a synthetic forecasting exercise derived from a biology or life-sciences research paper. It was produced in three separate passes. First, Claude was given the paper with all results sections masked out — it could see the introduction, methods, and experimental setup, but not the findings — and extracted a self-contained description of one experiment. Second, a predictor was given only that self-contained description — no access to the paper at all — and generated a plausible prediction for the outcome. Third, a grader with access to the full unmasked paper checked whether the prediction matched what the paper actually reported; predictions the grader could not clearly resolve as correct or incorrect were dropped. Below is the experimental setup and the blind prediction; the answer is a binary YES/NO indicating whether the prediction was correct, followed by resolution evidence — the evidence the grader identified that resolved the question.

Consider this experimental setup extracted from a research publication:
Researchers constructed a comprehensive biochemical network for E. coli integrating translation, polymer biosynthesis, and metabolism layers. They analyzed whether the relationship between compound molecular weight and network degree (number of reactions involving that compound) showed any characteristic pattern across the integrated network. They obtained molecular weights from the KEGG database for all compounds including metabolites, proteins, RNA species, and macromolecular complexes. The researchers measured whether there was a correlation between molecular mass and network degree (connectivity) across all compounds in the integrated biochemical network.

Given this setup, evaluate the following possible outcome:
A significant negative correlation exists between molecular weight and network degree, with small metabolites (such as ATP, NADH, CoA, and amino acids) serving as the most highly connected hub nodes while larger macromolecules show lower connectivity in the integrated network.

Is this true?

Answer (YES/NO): NO